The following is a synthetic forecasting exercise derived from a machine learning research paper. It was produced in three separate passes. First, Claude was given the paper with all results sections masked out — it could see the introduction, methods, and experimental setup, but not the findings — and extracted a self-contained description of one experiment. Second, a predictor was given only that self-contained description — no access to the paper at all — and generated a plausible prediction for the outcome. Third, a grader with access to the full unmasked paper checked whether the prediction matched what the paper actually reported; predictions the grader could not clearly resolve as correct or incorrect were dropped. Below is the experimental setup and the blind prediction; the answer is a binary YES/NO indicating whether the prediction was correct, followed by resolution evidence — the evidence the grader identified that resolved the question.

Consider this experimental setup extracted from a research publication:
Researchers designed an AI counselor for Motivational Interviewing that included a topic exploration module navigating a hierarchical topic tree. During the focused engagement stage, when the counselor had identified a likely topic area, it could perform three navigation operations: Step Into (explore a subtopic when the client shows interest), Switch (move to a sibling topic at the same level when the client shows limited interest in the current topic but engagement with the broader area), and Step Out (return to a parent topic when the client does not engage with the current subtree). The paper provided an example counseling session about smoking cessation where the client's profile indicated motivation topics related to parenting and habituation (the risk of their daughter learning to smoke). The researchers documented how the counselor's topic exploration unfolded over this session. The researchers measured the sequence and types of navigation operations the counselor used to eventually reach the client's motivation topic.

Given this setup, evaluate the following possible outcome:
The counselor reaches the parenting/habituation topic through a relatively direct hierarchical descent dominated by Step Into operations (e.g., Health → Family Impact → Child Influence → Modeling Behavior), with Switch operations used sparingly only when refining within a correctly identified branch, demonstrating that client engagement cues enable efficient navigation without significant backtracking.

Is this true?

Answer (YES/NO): NO